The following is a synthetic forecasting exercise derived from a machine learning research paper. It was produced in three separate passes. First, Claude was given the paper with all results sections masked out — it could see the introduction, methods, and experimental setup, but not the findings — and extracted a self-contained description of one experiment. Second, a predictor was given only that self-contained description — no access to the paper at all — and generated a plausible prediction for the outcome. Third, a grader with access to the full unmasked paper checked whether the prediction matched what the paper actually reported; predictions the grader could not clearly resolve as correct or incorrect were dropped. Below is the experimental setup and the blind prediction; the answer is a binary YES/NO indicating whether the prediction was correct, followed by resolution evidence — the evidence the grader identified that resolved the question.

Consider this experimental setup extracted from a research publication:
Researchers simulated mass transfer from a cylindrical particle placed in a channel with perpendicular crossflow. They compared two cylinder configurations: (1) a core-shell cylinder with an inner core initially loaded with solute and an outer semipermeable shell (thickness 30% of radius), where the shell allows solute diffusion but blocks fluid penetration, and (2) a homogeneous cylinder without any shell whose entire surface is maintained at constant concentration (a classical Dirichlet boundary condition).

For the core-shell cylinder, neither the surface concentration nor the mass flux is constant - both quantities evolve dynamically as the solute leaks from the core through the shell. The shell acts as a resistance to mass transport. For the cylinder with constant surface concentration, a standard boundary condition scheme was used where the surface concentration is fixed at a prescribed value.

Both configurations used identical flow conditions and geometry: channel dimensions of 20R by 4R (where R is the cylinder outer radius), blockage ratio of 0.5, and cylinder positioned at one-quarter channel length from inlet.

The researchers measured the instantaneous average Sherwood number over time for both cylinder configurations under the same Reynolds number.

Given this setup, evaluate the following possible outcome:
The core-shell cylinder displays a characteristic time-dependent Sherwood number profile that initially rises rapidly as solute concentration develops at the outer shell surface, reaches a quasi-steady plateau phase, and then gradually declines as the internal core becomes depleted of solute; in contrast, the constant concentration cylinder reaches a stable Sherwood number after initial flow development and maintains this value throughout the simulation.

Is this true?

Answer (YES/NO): NO